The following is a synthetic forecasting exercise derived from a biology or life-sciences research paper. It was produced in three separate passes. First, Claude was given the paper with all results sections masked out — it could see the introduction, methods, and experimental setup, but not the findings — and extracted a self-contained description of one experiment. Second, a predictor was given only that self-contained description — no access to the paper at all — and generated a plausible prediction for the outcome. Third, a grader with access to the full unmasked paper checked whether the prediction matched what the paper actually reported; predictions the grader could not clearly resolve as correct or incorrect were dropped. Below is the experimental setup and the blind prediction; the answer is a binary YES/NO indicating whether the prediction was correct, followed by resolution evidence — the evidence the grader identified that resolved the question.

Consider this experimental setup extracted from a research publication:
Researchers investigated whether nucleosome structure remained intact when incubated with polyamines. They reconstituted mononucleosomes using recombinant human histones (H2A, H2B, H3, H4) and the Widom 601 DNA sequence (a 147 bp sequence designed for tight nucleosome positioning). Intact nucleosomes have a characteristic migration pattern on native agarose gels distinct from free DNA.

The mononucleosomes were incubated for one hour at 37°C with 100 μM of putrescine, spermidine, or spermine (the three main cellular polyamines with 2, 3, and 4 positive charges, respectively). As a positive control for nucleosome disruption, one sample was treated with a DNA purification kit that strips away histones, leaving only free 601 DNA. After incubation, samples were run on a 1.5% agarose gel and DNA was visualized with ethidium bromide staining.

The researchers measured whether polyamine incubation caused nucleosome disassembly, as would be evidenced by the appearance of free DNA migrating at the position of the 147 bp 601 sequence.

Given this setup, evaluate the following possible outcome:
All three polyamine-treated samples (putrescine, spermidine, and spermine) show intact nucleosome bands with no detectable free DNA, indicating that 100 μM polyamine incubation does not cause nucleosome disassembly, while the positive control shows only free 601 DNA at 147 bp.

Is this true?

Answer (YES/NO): YES